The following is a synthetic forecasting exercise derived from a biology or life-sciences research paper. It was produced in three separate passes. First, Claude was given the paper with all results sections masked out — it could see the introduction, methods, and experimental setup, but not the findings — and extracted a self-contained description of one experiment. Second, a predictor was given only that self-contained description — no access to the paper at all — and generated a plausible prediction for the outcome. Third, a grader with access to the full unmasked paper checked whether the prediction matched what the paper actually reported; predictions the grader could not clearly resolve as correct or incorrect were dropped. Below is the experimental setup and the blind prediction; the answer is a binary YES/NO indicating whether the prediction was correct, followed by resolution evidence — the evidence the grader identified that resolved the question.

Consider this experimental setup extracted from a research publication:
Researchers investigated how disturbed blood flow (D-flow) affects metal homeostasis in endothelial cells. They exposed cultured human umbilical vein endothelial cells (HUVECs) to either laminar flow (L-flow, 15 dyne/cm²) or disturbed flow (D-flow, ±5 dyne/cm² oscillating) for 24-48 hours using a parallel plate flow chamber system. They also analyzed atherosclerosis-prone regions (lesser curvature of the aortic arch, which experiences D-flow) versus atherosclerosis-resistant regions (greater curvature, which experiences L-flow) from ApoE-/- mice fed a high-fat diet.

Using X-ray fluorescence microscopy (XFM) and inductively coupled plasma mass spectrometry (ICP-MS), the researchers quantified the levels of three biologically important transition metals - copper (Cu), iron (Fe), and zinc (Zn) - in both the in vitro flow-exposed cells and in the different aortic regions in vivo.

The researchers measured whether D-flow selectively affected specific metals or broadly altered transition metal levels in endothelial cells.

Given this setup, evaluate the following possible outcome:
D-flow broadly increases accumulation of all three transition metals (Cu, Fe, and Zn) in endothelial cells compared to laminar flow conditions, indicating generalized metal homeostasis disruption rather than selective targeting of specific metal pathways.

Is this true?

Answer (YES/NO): NO